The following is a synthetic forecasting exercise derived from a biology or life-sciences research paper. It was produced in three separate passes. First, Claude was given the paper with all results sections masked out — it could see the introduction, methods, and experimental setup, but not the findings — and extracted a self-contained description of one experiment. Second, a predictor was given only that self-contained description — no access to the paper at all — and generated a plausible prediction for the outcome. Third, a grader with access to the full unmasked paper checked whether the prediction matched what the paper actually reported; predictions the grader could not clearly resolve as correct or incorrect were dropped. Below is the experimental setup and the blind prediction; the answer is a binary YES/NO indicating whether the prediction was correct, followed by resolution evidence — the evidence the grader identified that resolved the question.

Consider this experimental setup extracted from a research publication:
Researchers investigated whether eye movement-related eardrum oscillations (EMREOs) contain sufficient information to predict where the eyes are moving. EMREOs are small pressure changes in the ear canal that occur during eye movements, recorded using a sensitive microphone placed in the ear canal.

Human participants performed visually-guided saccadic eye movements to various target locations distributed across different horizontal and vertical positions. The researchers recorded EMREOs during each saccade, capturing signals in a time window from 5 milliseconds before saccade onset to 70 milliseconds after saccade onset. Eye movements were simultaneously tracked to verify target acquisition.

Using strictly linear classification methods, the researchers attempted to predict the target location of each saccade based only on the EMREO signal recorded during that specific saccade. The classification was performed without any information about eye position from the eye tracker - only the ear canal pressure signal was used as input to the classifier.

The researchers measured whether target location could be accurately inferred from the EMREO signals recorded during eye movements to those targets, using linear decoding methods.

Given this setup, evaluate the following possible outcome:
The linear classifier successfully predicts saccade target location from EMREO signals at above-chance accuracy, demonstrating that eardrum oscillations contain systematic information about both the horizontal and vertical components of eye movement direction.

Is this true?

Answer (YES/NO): YES